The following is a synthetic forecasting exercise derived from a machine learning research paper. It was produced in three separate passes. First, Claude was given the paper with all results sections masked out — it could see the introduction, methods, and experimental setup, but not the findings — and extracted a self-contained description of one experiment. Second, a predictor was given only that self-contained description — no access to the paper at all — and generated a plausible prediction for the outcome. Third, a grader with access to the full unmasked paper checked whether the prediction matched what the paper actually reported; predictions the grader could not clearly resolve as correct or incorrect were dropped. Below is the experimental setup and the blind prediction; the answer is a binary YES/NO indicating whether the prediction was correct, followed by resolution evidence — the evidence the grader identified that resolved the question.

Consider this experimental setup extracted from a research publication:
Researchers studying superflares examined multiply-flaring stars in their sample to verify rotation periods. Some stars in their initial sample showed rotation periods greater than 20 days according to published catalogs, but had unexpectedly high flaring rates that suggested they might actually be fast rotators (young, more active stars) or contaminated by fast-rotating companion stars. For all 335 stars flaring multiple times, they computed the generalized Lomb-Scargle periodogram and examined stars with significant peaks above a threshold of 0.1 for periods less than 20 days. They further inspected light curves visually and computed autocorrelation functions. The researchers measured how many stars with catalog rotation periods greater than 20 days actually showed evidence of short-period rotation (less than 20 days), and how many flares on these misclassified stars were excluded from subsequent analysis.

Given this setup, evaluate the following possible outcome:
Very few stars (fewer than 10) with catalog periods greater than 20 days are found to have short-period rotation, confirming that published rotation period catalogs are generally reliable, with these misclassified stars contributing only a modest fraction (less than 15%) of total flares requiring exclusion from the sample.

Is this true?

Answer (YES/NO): NO